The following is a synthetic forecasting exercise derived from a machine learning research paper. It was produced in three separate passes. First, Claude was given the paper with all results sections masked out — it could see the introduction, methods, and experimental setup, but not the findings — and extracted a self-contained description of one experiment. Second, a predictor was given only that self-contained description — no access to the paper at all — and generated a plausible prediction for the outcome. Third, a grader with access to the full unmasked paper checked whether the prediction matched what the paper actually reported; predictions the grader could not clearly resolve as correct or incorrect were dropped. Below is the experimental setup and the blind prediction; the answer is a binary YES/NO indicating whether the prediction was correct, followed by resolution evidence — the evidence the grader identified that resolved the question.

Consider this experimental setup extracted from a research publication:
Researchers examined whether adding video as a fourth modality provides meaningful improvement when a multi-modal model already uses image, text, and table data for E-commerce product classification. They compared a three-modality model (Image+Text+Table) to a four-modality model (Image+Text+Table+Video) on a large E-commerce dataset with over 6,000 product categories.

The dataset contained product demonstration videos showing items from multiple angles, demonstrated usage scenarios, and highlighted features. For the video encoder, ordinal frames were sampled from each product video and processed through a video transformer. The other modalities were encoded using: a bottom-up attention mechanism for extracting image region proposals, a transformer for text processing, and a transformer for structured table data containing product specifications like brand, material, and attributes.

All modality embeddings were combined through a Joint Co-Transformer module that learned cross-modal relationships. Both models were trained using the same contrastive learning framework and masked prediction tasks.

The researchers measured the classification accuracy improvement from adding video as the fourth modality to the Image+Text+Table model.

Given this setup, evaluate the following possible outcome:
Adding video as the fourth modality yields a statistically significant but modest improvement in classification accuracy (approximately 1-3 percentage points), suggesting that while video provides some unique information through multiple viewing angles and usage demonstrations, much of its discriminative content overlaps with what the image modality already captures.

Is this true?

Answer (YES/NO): NO